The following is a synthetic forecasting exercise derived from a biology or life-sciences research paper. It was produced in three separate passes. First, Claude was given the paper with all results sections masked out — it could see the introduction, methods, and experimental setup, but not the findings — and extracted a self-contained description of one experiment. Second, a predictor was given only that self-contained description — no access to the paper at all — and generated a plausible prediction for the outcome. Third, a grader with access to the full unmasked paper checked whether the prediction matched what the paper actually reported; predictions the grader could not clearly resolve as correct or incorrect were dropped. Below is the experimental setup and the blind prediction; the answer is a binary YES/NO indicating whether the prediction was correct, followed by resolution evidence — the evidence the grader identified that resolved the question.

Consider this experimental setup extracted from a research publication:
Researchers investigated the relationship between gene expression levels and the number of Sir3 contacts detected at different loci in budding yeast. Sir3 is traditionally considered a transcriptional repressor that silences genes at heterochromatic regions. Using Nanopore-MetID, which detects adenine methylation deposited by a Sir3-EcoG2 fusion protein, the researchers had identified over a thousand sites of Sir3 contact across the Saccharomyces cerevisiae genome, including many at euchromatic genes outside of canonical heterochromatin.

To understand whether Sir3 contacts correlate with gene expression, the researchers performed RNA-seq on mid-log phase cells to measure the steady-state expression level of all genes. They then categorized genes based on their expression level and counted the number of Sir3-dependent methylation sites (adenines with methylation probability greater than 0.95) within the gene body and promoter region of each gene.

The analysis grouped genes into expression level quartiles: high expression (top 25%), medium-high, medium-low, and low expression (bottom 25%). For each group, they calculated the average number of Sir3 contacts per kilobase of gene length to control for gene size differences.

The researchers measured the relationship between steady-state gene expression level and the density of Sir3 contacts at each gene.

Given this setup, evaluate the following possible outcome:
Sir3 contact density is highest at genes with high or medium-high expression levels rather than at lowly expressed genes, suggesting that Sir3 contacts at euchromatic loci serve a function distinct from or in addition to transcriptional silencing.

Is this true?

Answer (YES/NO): NO